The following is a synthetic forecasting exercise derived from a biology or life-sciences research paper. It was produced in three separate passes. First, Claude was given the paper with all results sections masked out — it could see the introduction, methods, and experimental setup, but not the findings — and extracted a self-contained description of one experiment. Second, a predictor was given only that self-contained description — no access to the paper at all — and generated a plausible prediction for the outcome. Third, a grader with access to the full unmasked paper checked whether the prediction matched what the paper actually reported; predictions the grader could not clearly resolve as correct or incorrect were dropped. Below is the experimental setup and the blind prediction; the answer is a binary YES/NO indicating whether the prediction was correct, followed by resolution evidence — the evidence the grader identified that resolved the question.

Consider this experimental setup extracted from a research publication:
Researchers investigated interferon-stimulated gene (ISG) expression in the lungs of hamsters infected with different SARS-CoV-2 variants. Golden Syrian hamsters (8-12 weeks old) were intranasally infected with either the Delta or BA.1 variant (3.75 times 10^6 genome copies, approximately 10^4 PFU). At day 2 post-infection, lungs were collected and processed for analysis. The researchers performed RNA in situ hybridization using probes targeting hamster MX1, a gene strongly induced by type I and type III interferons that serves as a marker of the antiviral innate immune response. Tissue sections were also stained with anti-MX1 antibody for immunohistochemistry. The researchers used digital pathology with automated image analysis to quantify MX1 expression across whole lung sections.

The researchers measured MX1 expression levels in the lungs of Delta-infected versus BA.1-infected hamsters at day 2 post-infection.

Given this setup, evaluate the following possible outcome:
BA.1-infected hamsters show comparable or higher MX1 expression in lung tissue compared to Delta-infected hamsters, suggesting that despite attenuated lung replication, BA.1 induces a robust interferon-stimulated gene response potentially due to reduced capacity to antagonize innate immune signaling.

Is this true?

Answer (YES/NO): NO